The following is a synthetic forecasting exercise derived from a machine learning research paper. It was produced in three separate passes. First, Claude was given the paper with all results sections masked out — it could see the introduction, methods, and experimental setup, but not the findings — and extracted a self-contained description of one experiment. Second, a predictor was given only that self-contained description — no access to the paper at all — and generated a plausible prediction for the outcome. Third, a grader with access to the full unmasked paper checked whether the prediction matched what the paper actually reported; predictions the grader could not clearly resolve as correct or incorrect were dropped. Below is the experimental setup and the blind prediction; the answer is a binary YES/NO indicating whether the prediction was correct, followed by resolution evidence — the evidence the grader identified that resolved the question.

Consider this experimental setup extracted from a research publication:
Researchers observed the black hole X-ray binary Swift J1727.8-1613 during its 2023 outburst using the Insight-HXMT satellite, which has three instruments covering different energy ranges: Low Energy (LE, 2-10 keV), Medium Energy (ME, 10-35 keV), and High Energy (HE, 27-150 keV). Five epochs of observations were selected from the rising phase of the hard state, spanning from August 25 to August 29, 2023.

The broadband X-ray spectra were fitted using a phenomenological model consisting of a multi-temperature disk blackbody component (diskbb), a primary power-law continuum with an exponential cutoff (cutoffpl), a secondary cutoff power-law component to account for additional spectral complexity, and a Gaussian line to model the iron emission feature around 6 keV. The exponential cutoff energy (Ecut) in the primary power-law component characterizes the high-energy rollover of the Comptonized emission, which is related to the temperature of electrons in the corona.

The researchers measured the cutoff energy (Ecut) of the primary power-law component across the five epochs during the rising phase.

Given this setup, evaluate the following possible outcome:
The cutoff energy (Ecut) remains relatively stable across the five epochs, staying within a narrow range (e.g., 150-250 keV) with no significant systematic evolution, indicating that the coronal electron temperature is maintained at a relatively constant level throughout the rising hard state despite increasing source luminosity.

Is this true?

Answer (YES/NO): NO